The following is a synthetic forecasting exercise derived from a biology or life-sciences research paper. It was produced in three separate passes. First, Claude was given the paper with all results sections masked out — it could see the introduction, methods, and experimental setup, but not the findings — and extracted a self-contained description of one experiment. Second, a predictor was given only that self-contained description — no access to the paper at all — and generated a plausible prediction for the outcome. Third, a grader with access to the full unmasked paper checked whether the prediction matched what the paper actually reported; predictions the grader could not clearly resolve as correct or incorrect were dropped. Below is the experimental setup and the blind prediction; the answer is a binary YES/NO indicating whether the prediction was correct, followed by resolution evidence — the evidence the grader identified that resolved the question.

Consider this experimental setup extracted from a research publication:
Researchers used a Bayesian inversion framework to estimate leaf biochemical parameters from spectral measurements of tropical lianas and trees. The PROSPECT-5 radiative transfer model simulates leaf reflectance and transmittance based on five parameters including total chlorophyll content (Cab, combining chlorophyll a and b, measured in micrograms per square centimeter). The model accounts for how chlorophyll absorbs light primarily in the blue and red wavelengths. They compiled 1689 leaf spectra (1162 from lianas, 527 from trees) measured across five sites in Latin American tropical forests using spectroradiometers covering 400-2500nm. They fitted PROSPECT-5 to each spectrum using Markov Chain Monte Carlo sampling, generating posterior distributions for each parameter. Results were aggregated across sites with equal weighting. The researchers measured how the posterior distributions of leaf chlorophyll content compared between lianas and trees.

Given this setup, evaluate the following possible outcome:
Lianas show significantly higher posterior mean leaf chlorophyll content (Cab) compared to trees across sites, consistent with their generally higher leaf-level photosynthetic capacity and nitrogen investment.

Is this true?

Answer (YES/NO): NO